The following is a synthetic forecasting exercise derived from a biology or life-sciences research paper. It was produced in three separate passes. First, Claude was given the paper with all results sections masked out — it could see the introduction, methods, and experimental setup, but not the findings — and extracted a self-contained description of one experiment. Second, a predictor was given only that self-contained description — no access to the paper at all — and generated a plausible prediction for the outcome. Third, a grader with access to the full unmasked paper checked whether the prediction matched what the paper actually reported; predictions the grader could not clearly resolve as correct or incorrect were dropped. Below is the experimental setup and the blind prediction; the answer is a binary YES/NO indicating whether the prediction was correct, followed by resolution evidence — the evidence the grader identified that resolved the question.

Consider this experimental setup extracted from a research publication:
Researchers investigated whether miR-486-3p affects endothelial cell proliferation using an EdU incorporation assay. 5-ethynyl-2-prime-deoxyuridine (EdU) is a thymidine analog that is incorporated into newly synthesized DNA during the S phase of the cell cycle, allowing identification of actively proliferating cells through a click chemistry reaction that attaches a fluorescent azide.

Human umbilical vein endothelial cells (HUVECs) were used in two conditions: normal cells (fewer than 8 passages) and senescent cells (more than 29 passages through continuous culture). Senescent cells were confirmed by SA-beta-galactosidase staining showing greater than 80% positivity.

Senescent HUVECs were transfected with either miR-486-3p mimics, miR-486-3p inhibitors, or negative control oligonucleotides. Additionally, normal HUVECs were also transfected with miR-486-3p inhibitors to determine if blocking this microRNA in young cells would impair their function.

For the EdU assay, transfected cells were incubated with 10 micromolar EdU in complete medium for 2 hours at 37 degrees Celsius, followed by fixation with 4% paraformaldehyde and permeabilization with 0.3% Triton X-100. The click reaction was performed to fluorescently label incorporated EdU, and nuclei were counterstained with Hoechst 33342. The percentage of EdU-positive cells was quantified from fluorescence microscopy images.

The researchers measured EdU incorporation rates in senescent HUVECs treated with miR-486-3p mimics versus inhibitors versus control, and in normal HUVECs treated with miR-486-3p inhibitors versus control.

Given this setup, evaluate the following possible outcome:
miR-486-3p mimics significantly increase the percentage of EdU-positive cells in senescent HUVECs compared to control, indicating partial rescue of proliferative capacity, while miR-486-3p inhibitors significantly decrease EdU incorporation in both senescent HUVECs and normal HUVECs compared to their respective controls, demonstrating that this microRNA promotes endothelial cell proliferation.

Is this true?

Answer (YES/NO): NO